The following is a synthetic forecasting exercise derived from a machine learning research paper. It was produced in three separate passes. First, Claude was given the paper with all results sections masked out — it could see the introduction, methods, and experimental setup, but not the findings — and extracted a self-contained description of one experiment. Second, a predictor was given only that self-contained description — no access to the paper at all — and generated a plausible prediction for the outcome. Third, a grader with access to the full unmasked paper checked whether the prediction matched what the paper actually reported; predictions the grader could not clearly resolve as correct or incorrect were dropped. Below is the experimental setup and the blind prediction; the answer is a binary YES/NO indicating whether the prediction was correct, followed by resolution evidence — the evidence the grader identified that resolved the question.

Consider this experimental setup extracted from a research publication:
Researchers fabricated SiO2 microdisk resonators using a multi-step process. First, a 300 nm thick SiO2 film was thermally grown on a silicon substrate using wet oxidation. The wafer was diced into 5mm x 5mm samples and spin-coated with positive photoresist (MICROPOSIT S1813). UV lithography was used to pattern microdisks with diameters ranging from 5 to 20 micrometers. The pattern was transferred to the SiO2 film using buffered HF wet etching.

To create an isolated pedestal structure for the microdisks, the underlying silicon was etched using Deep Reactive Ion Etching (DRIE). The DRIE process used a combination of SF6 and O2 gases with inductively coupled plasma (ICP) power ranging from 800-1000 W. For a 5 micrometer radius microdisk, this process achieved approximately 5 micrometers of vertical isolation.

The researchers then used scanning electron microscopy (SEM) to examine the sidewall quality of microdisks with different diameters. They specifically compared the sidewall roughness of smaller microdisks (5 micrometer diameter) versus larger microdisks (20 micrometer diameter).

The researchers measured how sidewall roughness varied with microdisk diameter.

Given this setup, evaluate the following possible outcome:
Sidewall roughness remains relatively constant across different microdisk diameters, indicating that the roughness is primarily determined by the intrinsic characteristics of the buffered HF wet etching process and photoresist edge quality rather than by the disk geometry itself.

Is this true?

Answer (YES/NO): NO